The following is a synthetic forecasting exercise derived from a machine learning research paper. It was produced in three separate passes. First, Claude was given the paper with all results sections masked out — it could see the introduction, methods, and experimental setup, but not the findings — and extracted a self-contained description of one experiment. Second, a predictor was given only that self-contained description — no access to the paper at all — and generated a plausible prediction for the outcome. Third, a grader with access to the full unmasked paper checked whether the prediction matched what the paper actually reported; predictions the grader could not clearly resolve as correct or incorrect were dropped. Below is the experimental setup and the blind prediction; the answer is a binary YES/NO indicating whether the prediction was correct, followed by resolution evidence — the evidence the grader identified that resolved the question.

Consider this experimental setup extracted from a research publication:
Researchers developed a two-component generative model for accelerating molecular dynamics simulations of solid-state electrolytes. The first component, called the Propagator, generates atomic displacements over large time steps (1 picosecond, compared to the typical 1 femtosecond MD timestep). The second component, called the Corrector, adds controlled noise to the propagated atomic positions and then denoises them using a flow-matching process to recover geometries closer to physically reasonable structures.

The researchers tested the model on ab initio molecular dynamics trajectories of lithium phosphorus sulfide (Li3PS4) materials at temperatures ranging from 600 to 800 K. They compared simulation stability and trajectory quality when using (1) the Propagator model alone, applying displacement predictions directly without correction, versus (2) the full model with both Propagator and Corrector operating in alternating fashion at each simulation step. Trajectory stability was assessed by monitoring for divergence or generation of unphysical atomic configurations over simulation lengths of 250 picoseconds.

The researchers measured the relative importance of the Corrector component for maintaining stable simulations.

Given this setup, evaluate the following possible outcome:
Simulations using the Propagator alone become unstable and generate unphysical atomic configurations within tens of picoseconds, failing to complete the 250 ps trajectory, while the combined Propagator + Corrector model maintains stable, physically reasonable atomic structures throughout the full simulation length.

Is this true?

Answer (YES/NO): NO